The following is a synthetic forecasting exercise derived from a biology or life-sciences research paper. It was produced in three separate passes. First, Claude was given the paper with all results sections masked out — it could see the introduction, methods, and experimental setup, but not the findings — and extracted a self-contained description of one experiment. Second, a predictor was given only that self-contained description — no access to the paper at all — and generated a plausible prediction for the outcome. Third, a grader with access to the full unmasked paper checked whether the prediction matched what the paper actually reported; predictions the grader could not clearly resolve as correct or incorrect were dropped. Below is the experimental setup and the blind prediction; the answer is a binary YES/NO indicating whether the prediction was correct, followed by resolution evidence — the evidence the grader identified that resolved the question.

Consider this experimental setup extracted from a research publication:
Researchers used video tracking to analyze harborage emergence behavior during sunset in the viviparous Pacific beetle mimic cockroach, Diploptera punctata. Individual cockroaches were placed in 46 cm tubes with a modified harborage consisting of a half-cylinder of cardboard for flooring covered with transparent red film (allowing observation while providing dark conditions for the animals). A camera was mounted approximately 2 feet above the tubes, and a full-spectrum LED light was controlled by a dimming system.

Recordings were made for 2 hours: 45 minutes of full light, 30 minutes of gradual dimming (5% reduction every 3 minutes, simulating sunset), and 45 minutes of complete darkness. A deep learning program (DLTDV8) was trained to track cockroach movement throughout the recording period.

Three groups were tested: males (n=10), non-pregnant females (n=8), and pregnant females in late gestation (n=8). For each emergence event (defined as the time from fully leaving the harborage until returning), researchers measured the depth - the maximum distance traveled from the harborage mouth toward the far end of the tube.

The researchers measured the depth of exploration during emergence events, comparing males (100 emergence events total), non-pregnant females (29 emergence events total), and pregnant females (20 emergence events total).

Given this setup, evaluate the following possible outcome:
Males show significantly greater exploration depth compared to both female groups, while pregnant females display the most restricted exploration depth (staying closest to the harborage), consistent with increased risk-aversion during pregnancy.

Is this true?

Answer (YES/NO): NO